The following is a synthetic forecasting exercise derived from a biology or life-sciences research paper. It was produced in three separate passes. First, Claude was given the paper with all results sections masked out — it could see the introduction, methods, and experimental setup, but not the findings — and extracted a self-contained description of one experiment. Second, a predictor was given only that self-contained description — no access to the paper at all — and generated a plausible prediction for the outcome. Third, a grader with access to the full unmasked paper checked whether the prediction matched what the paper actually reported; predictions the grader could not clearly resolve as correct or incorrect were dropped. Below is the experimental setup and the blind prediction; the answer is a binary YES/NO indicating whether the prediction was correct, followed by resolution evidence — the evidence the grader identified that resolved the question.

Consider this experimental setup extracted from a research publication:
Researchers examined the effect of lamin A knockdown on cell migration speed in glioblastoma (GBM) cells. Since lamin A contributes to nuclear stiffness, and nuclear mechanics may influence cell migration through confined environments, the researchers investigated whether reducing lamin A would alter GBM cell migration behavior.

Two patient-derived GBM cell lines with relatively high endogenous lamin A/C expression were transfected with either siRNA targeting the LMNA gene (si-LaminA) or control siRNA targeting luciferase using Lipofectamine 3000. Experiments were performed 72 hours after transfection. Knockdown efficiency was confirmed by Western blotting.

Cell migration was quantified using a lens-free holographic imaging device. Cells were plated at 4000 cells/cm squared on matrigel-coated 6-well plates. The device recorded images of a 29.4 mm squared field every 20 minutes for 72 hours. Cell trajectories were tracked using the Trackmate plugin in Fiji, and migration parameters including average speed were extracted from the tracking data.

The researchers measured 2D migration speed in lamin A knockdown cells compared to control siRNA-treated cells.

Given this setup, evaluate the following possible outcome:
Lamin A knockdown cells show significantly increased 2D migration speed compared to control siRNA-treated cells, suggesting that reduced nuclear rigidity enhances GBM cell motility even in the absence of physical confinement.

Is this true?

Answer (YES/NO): NO